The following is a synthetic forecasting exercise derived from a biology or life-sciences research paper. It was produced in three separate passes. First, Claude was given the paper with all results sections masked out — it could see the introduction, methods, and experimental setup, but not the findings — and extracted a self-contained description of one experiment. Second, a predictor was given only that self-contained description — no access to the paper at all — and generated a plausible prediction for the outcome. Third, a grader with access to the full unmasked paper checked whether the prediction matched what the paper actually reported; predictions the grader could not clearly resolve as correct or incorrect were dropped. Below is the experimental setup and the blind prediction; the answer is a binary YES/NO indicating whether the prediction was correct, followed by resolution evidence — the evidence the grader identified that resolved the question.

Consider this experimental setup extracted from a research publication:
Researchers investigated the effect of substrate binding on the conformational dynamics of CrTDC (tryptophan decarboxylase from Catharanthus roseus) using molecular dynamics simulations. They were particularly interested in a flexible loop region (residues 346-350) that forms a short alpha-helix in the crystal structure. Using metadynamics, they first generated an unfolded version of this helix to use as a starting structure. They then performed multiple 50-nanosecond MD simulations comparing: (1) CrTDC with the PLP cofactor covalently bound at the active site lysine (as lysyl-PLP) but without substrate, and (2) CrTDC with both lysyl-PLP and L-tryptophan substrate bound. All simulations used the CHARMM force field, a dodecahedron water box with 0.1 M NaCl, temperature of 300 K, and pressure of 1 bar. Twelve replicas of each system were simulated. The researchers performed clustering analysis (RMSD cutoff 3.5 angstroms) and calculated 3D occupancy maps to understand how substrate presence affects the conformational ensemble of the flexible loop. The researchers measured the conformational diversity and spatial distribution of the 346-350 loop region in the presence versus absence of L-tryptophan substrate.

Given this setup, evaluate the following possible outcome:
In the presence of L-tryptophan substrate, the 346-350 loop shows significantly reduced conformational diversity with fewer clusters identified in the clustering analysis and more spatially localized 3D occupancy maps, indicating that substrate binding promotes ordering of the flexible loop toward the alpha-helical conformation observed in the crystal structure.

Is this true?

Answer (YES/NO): NO